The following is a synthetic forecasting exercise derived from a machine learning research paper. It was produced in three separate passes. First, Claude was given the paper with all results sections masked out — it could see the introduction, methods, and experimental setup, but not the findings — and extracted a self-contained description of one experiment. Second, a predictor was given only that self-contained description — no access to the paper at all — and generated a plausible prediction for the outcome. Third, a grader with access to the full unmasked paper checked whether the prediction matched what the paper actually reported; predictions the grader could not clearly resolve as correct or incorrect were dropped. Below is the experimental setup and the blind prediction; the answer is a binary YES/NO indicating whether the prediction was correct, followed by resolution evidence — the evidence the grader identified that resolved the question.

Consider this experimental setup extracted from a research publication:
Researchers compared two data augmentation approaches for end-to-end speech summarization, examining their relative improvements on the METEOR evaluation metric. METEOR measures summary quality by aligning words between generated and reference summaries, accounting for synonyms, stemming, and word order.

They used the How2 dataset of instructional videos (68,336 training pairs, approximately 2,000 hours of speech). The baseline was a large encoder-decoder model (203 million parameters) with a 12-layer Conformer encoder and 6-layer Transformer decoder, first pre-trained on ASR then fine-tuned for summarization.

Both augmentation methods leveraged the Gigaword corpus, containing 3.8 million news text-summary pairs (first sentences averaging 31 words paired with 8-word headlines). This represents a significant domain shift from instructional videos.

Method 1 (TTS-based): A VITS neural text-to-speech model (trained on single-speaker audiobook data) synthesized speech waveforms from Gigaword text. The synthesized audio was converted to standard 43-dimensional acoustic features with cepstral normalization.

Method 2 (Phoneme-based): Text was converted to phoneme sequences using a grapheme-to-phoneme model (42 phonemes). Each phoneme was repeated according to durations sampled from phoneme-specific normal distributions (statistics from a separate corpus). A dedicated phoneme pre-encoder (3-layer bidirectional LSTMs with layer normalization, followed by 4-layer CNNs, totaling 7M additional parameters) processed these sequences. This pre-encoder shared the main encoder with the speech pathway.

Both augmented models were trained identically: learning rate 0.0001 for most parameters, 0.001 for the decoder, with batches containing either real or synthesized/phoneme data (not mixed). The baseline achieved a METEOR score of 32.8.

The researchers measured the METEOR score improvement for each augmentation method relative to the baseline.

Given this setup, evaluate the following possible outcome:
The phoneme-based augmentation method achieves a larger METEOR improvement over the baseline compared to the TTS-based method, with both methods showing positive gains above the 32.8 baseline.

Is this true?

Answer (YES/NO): NO